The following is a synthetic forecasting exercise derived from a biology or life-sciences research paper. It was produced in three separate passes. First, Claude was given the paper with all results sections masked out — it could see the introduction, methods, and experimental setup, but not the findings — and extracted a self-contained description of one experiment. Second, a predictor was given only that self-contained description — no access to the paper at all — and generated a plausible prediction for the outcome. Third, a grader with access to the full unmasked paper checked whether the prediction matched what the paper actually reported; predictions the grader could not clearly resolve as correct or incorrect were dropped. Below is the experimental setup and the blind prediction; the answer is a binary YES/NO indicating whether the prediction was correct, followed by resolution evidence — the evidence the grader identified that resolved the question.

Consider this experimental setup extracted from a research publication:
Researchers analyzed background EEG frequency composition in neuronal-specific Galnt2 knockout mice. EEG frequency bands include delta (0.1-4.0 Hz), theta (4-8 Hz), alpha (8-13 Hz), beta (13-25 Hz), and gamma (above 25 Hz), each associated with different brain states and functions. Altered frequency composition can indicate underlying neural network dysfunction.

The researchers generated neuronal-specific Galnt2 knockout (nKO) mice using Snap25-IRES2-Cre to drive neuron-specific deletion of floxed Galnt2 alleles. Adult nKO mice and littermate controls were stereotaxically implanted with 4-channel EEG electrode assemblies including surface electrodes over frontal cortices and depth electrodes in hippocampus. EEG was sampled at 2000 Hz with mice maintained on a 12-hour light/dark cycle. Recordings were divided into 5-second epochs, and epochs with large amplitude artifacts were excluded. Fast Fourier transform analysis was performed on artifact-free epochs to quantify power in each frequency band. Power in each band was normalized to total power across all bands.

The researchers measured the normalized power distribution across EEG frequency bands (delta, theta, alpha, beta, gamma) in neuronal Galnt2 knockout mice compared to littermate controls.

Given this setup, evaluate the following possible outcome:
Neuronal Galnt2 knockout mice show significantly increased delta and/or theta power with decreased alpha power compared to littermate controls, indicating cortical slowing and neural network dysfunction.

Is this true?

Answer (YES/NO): NO